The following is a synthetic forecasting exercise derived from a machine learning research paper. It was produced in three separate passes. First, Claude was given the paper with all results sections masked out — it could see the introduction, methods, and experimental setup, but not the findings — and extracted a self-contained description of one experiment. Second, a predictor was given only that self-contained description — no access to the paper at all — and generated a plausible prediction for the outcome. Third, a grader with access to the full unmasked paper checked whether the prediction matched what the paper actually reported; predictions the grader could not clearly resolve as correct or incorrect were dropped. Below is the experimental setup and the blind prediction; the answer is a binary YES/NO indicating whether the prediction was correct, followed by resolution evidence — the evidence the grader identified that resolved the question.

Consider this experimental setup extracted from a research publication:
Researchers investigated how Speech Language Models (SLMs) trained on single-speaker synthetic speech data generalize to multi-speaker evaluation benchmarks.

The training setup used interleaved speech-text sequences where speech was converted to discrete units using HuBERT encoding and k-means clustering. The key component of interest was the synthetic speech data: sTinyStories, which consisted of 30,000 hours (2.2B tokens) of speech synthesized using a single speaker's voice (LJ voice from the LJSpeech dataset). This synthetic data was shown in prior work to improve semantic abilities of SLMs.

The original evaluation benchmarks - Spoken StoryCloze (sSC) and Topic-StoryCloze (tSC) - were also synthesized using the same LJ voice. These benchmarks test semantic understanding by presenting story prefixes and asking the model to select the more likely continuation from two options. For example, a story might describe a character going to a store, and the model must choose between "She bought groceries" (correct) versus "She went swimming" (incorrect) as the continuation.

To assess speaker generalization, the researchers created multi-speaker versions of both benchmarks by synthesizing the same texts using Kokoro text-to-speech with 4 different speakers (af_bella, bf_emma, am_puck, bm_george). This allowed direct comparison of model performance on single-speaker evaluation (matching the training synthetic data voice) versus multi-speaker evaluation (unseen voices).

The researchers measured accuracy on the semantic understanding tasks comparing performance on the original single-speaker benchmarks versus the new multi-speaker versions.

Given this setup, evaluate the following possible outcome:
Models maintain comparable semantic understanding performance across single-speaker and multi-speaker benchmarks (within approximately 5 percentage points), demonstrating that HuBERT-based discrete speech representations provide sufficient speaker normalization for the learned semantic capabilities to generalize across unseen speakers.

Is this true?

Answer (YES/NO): NO